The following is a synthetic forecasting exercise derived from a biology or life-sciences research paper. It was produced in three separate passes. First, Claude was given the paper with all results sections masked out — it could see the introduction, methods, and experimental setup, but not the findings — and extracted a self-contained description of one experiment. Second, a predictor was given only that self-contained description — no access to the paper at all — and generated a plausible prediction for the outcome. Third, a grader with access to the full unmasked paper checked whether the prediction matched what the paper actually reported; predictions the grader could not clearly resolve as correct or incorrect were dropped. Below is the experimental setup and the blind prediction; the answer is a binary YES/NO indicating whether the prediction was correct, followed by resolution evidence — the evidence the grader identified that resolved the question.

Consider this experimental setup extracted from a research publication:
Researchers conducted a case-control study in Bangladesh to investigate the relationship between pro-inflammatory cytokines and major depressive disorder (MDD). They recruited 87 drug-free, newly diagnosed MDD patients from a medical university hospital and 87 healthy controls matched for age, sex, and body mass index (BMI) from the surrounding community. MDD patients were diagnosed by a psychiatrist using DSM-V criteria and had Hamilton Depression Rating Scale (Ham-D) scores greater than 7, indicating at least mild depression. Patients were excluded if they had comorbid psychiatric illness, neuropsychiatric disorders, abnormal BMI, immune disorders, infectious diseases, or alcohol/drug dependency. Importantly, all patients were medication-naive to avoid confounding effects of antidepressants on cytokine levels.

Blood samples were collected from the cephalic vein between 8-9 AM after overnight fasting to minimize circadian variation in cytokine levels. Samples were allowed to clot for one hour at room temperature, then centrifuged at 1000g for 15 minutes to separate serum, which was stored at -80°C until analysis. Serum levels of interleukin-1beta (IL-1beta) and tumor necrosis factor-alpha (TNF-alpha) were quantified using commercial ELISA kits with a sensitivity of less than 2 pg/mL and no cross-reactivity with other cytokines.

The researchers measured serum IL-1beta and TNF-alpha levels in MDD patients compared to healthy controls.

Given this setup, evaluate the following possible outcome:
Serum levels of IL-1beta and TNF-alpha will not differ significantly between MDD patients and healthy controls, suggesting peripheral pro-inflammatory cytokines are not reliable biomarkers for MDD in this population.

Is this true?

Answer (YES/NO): NO